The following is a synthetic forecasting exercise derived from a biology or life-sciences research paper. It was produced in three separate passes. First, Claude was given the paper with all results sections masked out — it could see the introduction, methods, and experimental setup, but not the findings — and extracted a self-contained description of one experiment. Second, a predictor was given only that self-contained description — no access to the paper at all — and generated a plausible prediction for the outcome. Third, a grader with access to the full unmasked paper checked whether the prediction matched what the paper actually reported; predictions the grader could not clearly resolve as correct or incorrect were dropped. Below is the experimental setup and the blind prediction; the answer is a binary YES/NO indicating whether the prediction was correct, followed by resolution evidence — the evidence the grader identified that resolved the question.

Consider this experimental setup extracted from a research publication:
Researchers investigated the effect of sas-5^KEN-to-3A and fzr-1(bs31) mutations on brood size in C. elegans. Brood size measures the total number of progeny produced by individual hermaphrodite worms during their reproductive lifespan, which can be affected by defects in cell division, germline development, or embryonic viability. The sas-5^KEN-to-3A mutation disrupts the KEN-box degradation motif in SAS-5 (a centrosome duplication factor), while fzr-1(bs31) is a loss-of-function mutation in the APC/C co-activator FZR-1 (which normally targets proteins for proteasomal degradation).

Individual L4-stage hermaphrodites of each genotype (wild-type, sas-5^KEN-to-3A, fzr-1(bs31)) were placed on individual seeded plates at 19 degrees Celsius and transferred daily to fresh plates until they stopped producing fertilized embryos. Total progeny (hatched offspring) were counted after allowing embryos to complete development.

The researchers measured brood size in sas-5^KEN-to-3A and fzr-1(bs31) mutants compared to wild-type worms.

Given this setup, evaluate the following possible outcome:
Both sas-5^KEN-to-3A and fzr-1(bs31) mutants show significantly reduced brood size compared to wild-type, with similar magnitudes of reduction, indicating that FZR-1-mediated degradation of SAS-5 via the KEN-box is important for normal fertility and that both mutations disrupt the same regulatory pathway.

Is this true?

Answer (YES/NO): NO